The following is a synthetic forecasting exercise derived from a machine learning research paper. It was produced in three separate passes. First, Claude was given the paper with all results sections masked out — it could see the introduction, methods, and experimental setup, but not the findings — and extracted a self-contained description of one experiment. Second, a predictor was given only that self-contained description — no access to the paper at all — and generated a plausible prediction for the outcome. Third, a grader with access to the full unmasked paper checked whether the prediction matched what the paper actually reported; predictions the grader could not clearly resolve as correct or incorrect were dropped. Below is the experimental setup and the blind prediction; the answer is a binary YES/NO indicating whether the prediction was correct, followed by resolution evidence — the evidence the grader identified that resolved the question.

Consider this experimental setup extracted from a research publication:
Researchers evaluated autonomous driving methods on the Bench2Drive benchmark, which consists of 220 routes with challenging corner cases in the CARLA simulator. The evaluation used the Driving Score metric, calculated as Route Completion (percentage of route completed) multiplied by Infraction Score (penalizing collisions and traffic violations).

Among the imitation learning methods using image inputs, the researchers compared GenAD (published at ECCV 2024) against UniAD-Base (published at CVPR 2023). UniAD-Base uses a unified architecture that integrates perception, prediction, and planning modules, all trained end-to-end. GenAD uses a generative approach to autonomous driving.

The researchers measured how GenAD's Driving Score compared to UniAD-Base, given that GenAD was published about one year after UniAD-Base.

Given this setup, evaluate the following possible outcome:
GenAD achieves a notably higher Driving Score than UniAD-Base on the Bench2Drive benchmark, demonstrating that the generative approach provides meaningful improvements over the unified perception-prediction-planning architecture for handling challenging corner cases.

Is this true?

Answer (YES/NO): NO